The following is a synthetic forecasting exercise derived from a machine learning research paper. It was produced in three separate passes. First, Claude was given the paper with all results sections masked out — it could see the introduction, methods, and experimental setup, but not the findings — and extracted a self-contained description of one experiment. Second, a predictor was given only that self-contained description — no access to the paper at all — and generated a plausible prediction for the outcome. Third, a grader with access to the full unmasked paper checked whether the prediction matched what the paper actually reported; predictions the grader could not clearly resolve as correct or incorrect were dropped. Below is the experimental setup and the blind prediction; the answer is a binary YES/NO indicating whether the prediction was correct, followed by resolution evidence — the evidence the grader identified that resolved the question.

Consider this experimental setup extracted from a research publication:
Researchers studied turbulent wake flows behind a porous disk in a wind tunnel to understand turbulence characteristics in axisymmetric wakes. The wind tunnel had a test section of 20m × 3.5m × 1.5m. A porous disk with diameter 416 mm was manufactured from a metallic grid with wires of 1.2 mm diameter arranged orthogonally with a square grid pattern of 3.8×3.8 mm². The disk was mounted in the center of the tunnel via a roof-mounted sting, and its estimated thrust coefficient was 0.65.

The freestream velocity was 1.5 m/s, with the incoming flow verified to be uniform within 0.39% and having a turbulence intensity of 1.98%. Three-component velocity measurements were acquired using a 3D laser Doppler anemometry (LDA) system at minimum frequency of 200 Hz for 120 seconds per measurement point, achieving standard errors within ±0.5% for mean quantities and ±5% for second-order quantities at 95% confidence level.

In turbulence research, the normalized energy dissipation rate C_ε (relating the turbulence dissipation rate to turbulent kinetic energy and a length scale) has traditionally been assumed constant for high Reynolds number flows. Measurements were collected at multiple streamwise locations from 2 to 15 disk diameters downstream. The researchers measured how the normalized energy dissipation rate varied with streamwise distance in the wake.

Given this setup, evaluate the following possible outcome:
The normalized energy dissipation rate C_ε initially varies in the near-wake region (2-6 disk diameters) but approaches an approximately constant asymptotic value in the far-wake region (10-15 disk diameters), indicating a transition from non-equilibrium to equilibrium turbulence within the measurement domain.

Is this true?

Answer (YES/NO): NO